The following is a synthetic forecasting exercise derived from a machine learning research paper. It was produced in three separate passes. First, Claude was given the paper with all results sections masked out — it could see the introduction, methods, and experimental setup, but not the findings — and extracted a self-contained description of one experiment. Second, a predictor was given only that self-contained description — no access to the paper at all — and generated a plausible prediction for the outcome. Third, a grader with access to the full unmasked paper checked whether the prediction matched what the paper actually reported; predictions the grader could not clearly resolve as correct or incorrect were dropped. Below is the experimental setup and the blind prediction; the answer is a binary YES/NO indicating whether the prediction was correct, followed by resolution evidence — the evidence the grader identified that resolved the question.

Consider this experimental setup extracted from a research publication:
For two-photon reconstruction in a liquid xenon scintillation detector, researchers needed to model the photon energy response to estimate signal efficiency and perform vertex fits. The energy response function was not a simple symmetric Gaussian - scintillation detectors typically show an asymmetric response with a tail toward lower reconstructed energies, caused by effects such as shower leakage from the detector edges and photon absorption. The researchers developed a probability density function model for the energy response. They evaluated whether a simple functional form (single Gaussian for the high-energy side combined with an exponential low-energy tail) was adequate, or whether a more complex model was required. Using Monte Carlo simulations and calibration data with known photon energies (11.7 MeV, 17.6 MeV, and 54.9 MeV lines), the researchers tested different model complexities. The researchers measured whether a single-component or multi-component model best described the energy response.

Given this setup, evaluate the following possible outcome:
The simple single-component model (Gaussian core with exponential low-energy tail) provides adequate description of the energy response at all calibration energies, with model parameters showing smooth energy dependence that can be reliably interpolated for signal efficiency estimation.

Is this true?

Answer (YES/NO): NO